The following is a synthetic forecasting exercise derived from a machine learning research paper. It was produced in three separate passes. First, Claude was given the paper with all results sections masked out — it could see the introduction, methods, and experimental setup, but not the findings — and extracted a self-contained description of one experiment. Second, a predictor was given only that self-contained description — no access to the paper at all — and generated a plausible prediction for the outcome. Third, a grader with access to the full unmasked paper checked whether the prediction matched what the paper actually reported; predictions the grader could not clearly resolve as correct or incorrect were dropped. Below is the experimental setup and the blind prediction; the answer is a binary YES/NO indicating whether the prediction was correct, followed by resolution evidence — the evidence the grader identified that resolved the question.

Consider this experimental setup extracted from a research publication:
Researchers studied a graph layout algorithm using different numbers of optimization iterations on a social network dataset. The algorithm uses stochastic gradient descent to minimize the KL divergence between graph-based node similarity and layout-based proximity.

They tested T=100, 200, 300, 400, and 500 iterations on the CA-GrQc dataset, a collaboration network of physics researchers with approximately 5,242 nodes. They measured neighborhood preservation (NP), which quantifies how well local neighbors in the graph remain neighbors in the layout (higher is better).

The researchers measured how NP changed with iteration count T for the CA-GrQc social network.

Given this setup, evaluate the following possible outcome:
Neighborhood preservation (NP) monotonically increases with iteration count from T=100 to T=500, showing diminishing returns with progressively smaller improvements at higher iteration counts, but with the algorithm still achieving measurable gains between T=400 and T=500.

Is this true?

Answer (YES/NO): YES